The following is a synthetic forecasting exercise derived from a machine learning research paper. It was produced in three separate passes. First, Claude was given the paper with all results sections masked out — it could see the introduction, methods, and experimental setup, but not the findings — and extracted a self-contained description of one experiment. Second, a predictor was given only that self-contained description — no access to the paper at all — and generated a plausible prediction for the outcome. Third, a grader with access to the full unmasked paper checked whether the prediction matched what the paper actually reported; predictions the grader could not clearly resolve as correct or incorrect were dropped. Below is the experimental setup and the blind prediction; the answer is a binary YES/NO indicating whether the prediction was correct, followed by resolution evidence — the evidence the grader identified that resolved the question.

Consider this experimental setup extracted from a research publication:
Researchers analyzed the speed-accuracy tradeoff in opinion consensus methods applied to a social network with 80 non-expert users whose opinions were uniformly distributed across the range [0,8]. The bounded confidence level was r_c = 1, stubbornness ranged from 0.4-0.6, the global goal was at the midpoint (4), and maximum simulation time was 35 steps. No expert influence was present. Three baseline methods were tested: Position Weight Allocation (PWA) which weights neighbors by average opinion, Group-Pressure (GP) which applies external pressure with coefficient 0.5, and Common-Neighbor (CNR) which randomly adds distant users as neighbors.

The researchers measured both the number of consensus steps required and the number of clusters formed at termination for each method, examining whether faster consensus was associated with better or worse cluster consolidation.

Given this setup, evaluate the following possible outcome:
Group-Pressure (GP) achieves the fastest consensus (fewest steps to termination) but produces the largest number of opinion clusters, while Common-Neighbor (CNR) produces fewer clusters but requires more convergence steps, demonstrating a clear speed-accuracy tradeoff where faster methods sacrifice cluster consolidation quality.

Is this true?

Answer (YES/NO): NO